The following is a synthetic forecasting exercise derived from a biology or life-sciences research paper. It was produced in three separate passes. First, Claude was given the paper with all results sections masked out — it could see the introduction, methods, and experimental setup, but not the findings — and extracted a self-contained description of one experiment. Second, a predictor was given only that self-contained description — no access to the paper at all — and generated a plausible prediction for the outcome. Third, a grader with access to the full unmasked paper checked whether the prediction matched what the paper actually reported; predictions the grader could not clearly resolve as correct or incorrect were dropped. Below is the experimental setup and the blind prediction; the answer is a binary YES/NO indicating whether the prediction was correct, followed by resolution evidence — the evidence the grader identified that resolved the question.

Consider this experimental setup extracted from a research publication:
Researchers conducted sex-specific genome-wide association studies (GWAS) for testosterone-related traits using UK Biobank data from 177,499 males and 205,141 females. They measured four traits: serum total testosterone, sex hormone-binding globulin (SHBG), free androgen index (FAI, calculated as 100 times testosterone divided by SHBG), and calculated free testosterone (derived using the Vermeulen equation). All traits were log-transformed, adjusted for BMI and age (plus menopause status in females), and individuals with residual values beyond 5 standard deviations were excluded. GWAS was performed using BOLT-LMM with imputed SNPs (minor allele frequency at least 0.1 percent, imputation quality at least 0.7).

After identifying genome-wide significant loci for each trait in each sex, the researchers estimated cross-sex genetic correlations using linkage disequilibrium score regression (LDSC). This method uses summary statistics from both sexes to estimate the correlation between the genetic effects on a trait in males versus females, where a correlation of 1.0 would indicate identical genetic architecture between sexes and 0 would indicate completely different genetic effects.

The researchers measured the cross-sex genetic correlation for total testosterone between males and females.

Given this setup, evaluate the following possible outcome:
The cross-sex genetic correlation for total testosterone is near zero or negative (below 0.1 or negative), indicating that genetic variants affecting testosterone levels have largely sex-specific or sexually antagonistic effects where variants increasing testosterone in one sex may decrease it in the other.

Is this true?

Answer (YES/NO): YES